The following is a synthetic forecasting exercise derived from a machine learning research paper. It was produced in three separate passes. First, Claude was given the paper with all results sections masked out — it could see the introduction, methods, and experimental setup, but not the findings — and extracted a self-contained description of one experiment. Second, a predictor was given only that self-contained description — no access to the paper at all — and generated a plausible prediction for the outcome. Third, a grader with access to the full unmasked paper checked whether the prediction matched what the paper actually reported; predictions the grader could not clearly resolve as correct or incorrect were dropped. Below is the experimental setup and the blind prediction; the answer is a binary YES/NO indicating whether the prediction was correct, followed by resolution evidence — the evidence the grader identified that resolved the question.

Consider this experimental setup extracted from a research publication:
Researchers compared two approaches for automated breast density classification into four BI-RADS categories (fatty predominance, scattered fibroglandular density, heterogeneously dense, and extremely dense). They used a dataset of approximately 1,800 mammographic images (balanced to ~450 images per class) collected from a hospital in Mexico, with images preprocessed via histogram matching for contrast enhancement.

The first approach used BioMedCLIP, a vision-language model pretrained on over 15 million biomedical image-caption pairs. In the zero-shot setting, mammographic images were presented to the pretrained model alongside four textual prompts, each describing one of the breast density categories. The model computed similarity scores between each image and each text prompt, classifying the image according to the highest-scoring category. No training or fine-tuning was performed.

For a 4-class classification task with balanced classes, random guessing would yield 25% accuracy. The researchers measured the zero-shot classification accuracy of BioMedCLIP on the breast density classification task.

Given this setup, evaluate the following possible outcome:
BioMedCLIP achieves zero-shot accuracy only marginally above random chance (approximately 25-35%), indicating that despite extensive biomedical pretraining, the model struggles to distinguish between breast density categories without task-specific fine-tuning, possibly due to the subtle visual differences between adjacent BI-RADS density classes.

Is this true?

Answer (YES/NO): NO